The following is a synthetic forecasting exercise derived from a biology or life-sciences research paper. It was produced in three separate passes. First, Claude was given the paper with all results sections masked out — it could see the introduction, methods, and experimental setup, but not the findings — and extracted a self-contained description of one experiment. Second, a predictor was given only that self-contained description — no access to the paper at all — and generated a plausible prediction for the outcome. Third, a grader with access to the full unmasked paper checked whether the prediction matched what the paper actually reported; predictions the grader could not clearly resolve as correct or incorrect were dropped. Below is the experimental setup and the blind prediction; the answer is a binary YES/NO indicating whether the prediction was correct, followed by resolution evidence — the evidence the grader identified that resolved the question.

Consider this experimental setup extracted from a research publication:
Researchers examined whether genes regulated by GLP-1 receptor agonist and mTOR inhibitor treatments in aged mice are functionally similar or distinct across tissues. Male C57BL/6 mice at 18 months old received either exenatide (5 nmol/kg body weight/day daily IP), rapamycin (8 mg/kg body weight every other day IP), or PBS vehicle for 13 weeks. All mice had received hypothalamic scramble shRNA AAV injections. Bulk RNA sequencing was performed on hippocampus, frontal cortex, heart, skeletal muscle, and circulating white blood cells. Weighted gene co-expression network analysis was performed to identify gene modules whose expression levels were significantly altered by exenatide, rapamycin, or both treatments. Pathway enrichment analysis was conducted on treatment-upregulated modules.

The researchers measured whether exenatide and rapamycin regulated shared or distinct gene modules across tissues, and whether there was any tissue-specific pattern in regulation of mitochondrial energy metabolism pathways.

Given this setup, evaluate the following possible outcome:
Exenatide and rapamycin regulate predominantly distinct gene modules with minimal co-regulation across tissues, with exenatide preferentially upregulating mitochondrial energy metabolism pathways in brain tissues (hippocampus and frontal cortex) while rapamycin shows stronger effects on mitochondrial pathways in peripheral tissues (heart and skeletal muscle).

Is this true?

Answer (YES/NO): NO